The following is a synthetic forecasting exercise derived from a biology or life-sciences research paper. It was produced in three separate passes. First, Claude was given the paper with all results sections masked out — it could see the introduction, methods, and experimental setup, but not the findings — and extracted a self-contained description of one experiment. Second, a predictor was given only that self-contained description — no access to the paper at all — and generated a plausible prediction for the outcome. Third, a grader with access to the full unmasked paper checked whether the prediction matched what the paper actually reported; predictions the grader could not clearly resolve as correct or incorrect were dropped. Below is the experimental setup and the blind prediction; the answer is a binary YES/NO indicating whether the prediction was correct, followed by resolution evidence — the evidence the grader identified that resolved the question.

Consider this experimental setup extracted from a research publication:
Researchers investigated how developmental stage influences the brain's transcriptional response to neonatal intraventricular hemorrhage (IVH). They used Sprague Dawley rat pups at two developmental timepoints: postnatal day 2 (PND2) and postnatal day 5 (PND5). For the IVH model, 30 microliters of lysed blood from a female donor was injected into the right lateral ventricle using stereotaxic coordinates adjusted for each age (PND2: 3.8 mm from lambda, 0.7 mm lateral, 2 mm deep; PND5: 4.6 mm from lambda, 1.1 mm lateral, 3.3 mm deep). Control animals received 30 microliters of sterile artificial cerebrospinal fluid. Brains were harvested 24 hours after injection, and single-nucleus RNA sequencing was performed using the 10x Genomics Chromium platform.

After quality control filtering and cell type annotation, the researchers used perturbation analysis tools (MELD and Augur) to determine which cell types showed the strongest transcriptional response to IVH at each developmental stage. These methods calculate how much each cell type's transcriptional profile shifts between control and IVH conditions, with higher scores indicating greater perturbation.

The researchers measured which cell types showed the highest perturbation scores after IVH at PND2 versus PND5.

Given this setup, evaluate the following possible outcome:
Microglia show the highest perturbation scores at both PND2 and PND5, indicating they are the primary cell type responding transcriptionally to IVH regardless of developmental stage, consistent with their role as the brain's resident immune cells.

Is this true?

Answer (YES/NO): NO